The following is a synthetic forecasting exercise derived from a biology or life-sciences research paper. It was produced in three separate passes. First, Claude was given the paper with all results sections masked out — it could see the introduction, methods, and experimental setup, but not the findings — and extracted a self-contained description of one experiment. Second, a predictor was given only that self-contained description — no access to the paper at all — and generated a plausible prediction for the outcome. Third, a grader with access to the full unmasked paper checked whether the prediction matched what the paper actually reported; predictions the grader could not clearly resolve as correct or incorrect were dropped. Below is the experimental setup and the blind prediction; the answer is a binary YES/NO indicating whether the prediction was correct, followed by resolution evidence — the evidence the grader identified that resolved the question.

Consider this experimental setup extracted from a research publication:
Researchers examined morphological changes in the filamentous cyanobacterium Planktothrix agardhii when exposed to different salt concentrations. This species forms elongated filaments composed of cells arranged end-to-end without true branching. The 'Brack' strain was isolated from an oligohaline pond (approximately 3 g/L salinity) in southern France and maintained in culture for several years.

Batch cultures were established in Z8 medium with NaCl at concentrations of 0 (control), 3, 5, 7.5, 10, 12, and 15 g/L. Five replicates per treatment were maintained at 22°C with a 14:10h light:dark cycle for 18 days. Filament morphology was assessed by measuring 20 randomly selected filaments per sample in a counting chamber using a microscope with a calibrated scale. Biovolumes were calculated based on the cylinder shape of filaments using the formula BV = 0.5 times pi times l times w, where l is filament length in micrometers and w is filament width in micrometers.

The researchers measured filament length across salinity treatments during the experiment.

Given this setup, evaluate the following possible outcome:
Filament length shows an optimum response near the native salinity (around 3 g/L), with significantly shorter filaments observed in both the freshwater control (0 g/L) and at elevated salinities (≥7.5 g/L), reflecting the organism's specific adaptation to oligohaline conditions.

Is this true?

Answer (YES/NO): NO